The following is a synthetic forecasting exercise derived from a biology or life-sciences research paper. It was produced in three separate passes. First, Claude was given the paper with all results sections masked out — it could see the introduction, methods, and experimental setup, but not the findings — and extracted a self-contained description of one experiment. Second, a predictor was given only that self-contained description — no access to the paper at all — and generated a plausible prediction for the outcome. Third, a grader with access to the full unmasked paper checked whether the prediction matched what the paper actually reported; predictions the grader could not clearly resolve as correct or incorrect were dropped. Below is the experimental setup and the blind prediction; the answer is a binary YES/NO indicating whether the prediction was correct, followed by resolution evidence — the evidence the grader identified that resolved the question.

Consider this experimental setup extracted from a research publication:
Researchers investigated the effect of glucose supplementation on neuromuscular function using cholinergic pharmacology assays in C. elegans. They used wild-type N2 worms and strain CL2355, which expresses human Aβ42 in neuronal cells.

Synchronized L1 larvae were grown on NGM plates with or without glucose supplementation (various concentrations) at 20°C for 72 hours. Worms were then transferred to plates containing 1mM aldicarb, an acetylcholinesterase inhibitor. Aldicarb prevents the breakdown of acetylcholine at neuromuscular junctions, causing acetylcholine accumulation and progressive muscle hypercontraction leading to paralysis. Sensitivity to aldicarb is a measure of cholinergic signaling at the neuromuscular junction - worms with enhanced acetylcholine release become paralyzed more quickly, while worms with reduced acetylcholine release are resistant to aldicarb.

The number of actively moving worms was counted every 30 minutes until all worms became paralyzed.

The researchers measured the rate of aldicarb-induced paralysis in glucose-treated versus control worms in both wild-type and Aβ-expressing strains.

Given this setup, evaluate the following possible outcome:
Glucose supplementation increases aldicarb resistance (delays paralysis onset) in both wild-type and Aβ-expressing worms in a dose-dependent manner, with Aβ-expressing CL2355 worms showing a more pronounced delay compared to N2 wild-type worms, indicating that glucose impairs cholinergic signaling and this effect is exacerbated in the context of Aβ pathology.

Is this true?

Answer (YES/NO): NO